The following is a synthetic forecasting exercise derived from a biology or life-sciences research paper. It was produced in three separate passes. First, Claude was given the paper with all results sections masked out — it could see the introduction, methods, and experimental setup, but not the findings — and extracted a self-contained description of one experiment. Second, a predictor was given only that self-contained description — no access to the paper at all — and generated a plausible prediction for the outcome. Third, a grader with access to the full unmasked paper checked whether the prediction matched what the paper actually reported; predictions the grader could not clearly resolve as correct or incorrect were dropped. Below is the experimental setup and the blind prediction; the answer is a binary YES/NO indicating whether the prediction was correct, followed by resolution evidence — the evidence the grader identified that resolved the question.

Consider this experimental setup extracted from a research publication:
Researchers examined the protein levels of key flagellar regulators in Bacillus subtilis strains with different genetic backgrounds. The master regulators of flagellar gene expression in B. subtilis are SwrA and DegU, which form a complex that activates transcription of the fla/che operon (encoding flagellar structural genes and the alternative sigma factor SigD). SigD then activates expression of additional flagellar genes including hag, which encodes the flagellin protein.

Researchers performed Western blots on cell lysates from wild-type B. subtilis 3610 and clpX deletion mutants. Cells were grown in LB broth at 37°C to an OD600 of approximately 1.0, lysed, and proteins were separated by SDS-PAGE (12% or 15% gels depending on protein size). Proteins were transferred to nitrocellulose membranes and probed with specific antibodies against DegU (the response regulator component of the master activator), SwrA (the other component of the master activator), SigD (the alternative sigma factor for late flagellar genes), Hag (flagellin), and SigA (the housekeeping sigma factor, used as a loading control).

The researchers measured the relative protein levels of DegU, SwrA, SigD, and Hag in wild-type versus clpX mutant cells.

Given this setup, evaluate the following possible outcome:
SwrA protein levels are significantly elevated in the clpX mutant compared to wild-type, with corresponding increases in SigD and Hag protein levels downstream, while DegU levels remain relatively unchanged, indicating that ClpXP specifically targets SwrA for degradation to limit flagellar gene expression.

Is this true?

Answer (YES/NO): NO